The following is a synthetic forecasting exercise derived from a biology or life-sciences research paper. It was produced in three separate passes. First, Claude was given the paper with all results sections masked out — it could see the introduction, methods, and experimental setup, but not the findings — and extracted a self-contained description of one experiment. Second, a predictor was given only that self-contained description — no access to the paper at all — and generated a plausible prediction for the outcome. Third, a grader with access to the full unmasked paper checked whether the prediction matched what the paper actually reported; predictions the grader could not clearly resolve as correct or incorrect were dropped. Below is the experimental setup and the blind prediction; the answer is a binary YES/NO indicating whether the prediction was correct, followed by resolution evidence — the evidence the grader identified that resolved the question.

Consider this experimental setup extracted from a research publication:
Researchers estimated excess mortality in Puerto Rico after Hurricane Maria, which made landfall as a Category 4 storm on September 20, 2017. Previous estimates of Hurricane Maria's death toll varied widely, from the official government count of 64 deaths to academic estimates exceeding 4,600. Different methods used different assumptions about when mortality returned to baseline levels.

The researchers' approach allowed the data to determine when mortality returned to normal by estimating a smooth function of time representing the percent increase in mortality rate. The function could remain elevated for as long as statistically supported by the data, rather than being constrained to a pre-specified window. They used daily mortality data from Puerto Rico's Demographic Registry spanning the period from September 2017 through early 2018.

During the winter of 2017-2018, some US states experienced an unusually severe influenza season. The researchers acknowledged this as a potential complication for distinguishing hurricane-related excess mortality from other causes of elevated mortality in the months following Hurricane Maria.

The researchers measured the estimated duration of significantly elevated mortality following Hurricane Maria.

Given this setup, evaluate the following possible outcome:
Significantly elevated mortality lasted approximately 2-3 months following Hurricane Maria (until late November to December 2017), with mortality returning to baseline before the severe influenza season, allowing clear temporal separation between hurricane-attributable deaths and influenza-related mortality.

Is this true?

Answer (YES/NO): NO